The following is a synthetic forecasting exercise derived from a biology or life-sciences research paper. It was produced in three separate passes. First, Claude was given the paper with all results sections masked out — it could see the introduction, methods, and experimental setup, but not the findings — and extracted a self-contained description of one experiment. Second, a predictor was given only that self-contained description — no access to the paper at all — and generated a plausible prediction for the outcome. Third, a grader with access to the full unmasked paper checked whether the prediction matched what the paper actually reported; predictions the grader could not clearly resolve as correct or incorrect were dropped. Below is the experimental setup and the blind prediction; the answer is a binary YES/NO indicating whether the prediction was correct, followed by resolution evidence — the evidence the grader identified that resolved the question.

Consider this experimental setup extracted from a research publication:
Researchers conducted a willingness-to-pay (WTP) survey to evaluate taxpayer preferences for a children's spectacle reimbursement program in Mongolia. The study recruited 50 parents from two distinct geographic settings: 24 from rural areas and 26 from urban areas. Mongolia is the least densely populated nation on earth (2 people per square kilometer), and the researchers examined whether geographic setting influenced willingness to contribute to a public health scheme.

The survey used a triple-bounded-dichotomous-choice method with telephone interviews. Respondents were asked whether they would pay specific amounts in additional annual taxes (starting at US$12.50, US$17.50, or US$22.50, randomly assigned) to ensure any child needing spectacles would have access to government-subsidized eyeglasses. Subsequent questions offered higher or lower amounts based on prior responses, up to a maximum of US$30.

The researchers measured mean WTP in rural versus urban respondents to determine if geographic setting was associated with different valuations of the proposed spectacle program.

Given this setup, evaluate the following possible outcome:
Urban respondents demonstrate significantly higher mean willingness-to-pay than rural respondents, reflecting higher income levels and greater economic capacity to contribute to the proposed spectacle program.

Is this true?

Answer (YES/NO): NO